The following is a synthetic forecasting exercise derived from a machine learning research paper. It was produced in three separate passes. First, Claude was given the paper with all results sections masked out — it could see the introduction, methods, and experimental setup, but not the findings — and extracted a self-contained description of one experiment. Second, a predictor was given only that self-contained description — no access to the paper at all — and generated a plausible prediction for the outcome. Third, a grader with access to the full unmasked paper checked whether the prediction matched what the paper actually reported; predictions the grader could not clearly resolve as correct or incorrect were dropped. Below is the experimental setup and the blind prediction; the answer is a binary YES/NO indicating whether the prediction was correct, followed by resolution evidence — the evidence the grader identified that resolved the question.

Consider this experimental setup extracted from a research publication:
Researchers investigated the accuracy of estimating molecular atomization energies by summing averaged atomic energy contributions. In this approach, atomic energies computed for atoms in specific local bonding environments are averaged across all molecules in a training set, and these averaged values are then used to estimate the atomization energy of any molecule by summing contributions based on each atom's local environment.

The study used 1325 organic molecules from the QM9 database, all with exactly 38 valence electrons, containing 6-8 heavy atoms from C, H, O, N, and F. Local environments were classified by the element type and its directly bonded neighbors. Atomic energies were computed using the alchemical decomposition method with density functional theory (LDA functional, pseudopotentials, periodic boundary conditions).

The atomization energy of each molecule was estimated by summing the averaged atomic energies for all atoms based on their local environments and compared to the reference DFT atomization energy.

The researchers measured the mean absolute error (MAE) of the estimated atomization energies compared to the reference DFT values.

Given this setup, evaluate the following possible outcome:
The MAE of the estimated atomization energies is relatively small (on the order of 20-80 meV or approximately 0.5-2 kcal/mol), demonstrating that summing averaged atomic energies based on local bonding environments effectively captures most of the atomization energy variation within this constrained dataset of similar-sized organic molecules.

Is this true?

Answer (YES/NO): NO